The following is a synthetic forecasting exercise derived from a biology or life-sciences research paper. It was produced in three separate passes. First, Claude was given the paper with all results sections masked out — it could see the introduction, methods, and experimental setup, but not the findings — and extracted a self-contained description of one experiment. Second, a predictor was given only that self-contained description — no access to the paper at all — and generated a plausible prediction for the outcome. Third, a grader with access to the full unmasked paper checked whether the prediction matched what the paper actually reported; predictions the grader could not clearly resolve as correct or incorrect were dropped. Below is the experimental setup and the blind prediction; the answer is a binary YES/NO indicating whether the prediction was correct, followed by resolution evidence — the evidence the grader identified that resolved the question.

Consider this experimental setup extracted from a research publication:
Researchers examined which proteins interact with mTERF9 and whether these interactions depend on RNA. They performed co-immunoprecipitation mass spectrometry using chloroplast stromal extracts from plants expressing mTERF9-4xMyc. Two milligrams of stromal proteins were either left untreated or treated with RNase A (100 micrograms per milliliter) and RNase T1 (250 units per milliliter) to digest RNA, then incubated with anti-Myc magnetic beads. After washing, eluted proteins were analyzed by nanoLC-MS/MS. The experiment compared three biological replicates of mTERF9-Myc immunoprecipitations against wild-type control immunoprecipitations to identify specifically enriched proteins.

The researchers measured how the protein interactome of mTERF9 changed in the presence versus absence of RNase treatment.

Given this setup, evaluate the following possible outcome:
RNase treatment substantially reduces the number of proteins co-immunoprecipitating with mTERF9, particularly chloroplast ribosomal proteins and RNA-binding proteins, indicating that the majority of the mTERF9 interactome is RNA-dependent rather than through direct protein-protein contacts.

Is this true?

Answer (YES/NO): NO